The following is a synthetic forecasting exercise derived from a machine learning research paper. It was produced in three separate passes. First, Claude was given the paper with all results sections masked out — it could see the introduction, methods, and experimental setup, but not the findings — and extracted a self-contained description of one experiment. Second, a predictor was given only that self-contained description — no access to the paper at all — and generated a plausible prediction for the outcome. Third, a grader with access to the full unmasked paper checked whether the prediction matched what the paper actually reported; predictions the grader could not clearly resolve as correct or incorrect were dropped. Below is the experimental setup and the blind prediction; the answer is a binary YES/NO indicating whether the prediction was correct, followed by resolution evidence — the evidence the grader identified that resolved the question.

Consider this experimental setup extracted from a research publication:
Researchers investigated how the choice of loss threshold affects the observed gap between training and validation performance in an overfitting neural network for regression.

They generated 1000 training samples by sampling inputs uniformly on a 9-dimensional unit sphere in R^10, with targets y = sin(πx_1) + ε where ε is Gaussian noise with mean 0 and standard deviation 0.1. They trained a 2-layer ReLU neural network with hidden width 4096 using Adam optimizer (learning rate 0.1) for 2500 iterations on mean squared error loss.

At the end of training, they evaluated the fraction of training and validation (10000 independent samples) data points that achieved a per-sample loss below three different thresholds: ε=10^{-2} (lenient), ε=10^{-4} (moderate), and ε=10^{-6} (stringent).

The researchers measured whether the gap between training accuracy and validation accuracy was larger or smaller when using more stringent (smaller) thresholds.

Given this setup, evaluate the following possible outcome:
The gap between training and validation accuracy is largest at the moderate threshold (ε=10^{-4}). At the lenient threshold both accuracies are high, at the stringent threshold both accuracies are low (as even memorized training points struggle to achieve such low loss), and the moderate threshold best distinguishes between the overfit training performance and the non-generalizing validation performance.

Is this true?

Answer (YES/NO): NO